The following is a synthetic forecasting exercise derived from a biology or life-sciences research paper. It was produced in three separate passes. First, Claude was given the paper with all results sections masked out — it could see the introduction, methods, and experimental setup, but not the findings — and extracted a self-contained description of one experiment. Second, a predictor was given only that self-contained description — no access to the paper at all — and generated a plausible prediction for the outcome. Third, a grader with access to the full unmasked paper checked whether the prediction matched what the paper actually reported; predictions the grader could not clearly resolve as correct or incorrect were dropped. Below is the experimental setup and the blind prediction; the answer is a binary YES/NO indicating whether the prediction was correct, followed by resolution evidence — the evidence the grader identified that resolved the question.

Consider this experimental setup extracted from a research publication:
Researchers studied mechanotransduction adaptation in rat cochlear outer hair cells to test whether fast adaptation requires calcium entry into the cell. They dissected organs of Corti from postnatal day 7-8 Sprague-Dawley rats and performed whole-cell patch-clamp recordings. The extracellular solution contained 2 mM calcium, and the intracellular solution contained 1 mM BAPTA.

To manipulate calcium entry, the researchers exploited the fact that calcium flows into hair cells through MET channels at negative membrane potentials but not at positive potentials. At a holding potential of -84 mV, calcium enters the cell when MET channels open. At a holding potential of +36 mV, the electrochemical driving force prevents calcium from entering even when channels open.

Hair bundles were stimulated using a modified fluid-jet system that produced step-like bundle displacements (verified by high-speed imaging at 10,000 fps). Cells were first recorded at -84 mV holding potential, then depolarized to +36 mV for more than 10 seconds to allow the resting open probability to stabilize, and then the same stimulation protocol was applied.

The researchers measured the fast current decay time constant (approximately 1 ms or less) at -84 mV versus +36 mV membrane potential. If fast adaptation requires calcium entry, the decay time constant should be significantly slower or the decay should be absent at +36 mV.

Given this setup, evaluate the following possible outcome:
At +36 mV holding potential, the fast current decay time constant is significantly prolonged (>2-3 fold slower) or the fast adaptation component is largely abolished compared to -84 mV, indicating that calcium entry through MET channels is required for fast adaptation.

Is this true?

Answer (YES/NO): NO